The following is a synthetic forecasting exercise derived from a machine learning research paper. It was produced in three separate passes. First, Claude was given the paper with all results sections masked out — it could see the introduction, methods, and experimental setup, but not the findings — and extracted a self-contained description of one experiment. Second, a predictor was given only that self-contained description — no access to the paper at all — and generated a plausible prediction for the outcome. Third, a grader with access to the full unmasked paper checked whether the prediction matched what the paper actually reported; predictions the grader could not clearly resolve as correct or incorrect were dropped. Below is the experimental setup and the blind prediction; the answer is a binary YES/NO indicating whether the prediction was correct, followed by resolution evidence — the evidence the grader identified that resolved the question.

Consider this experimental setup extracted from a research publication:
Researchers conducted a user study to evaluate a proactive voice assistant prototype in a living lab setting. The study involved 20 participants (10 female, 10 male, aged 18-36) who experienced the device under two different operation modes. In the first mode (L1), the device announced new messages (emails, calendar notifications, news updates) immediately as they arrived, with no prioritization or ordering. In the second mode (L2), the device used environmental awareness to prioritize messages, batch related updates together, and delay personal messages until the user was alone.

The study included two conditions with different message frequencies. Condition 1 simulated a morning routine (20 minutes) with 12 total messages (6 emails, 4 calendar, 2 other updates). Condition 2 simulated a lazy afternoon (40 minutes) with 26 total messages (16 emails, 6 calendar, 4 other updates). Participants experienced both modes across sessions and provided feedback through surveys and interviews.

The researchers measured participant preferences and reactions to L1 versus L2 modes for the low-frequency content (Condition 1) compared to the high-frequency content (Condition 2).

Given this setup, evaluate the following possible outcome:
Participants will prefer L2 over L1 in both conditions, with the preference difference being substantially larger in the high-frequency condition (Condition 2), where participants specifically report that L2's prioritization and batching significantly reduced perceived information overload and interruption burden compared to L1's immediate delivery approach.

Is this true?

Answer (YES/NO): YES